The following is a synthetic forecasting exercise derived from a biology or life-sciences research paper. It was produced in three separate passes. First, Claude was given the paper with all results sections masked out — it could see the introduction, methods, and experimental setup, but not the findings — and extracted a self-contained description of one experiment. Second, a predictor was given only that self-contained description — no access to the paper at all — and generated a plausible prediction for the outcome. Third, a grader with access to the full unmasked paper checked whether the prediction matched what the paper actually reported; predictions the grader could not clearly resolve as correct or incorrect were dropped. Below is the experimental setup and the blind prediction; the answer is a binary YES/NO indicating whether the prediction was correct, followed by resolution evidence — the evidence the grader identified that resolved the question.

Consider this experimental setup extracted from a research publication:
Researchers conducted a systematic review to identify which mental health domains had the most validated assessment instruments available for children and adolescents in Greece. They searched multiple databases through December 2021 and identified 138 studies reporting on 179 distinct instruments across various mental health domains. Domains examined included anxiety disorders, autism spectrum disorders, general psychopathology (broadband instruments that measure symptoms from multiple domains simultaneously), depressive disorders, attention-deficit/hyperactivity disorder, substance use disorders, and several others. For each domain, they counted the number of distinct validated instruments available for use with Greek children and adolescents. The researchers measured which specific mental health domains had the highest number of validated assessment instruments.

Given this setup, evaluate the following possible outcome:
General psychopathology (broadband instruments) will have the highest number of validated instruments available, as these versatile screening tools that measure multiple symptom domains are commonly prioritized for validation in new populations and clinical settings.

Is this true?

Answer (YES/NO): NO